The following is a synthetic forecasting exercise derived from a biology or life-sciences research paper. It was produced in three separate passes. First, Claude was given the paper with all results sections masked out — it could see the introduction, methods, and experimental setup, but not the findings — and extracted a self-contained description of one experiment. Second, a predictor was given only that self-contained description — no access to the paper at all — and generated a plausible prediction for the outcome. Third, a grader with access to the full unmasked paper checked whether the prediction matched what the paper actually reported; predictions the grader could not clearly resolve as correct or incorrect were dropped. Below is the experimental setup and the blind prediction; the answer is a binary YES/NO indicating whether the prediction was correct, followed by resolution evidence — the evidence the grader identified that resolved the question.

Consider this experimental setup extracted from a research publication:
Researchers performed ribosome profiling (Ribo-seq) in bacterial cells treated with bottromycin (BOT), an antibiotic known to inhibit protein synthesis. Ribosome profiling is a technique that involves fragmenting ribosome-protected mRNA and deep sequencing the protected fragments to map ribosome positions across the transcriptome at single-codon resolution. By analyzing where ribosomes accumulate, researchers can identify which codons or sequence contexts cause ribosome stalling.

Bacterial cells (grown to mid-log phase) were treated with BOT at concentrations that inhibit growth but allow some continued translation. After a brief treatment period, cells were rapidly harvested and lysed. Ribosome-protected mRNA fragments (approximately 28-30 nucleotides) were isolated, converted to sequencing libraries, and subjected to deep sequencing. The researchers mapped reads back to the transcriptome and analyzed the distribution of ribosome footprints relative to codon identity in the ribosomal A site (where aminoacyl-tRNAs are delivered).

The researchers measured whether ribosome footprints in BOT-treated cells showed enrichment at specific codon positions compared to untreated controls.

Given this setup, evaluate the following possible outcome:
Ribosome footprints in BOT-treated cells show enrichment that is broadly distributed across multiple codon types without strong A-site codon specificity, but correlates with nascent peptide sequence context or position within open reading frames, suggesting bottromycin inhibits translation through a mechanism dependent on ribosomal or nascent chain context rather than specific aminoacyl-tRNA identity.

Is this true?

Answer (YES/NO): NO